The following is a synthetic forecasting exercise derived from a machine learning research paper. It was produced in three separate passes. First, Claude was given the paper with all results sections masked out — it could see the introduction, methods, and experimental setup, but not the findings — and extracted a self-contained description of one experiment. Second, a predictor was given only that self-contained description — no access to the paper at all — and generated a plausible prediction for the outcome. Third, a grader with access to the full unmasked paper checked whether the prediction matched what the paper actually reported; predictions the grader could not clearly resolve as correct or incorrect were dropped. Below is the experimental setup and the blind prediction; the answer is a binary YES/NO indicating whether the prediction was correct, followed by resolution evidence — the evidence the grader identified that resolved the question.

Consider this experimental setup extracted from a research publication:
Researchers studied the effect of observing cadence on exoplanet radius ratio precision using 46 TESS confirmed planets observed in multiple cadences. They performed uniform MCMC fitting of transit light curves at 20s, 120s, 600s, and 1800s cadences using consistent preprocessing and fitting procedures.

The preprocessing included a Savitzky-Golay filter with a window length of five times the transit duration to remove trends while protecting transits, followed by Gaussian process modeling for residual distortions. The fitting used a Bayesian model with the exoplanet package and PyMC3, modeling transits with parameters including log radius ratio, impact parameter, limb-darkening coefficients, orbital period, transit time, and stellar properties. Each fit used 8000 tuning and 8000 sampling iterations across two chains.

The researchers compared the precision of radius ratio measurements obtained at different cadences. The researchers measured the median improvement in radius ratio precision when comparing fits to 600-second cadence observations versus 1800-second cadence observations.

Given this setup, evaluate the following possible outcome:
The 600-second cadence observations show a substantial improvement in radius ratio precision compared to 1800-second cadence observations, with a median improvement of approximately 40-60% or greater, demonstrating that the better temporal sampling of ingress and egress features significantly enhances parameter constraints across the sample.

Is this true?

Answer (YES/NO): NO